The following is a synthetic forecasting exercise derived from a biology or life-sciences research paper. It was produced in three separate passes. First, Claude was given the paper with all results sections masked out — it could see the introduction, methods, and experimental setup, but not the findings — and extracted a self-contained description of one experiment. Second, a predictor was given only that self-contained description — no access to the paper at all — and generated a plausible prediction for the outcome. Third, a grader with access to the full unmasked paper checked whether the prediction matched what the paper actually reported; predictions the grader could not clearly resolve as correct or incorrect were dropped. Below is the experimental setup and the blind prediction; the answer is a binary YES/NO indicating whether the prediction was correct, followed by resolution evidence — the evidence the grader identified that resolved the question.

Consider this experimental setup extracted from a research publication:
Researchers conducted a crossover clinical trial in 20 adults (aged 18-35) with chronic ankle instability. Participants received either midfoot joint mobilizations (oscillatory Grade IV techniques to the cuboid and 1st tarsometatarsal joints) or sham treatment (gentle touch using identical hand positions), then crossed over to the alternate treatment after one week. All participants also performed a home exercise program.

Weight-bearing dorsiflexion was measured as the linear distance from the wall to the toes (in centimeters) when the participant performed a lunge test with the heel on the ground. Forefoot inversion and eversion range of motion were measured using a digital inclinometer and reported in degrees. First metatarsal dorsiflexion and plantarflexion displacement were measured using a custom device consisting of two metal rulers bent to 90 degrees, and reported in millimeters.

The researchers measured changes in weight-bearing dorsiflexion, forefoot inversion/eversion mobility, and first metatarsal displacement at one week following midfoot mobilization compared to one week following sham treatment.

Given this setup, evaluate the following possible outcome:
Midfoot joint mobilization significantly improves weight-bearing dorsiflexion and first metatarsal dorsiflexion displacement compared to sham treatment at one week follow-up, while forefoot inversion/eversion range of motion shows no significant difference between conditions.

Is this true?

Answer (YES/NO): NO